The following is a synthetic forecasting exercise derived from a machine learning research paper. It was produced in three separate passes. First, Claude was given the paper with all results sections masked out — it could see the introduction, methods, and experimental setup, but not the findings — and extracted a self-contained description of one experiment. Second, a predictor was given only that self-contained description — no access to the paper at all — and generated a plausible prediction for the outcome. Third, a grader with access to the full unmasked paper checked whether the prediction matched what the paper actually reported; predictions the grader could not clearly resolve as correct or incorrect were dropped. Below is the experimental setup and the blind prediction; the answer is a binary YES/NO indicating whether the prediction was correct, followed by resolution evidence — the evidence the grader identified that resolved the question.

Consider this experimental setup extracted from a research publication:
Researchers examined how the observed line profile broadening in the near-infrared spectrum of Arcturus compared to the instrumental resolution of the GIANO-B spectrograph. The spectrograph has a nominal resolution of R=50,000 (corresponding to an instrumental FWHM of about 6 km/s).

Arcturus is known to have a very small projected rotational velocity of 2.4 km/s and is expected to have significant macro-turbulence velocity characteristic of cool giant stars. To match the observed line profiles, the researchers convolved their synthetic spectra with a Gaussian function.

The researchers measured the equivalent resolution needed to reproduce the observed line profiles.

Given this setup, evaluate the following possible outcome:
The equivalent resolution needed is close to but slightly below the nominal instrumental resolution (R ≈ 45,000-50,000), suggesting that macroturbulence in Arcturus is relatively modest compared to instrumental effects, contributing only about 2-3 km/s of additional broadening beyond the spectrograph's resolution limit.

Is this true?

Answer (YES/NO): NO